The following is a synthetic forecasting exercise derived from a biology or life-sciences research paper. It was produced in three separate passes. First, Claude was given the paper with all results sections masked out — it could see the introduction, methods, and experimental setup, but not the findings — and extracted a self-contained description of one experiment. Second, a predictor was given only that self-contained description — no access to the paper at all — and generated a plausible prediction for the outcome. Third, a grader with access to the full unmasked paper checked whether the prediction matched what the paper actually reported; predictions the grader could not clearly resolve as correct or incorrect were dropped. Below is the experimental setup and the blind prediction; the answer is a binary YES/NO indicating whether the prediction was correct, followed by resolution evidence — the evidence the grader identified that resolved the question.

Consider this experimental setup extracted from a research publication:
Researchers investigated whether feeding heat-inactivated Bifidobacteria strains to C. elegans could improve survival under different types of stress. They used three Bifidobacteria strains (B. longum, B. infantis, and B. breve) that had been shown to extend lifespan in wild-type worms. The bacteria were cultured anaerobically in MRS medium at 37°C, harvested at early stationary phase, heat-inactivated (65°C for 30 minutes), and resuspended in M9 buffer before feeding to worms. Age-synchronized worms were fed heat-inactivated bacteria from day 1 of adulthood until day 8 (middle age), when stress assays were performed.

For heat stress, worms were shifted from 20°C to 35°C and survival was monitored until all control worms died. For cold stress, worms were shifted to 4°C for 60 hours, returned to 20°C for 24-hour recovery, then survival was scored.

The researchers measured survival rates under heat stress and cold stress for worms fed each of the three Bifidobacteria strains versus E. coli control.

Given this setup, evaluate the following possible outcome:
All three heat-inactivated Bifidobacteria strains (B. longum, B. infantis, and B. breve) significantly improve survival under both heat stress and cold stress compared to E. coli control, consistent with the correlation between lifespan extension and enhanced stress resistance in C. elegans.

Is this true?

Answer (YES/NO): NO